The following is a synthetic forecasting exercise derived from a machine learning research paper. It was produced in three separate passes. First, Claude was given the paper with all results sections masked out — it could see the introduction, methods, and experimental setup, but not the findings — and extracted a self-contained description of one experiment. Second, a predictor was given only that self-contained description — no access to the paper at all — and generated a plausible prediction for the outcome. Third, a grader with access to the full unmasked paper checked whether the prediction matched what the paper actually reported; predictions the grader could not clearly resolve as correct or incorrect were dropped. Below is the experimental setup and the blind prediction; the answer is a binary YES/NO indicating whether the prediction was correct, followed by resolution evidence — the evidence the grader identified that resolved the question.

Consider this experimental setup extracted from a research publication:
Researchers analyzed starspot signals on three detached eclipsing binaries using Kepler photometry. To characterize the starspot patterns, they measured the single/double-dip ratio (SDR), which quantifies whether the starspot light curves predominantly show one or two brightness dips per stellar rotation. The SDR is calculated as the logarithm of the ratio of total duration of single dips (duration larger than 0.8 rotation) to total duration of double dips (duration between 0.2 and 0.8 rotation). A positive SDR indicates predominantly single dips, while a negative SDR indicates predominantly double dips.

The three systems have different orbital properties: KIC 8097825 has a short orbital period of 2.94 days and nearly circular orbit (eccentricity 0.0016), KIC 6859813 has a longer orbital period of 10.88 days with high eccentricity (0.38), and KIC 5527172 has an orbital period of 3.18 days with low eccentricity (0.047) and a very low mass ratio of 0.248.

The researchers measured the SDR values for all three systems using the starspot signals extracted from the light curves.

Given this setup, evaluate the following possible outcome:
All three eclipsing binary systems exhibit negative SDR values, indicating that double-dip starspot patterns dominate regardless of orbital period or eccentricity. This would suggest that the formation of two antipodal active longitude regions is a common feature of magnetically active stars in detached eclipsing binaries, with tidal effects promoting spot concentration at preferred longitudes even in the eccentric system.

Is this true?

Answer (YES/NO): NO